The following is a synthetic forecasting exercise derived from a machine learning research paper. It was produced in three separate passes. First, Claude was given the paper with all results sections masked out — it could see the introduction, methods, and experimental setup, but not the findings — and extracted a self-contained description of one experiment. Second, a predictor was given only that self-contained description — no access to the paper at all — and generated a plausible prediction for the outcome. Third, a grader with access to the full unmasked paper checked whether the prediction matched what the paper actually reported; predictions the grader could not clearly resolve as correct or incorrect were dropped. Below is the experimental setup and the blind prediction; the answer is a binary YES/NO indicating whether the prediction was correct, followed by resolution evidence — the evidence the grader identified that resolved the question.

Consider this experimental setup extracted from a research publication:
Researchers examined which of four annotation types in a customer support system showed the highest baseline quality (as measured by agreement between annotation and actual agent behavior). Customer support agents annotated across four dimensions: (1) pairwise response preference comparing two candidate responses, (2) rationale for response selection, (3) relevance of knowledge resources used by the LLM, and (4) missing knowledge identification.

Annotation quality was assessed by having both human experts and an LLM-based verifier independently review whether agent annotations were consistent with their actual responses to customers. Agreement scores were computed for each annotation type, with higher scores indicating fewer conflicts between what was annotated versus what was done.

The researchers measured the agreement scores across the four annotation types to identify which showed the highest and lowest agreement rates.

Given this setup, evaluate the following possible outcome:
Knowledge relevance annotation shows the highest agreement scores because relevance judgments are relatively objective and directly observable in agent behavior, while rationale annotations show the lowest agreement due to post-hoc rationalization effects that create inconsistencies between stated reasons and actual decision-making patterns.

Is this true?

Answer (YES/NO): NO